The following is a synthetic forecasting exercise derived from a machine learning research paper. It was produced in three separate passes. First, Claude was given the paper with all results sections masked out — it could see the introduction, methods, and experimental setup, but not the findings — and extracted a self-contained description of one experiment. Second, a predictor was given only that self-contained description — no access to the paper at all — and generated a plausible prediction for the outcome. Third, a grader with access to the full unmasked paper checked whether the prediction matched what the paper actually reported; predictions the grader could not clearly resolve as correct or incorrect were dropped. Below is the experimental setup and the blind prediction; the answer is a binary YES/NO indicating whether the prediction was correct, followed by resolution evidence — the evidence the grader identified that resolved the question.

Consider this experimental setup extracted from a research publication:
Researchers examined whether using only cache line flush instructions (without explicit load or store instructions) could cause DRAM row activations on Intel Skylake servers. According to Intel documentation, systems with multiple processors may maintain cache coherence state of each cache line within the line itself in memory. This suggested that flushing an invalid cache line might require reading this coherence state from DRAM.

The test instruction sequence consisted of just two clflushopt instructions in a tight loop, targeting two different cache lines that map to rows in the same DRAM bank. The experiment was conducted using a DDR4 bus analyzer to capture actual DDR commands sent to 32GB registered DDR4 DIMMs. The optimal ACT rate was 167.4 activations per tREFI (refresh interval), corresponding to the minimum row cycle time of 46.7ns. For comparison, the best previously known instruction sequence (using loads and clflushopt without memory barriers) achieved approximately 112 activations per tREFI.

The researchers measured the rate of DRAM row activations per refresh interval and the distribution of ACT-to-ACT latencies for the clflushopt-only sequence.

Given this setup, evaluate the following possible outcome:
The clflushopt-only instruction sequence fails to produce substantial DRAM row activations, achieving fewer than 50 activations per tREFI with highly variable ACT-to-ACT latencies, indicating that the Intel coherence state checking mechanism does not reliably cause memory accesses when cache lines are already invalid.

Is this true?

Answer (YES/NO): NO